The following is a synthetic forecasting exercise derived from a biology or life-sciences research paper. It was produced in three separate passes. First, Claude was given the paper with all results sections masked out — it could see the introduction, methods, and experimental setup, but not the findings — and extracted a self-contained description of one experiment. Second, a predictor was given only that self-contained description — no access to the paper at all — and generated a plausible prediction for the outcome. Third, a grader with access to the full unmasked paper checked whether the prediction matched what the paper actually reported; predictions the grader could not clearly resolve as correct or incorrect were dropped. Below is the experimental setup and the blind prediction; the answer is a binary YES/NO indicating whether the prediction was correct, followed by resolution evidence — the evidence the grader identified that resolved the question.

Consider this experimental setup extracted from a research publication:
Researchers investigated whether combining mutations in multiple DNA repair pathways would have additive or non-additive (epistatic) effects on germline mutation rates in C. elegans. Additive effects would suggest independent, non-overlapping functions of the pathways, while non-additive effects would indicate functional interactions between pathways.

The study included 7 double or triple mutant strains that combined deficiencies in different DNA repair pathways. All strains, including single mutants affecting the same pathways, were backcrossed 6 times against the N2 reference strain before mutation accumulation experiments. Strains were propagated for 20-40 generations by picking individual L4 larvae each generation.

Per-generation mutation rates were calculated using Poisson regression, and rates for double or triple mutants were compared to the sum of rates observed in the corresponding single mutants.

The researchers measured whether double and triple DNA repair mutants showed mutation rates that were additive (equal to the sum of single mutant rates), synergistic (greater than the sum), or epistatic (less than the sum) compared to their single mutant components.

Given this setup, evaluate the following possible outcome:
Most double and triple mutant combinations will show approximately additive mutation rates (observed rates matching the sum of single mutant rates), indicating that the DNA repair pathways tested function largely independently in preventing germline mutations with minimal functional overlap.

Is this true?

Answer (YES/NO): YES